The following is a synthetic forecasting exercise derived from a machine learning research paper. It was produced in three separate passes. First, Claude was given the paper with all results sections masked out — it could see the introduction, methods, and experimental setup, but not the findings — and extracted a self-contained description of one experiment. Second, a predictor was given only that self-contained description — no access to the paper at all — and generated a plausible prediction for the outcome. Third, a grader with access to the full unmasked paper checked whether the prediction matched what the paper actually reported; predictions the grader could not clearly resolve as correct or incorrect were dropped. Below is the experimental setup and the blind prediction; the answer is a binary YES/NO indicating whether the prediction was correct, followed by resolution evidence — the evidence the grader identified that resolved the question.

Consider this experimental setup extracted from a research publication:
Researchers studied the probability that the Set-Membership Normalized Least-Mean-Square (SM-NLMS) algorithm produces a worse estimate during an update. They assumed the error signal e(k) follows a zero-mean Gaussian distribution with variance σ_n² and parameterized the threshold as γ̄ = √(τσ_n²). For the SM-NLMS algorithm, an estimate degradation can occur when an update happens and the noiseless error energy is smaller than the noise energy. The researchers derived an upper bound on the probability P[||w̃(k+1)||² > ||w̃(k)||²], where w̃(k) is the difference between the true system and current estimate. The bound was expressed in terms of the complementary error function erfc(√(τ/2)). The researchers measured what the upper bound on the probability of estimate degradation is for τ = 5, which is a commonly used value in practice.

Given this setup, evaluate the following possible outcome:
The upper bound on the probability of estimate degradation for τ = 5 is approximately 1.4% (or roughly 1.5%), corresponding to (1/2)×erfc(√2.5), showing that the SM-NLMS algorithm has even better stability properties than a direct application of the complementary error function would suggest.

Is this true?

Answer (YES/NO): NO